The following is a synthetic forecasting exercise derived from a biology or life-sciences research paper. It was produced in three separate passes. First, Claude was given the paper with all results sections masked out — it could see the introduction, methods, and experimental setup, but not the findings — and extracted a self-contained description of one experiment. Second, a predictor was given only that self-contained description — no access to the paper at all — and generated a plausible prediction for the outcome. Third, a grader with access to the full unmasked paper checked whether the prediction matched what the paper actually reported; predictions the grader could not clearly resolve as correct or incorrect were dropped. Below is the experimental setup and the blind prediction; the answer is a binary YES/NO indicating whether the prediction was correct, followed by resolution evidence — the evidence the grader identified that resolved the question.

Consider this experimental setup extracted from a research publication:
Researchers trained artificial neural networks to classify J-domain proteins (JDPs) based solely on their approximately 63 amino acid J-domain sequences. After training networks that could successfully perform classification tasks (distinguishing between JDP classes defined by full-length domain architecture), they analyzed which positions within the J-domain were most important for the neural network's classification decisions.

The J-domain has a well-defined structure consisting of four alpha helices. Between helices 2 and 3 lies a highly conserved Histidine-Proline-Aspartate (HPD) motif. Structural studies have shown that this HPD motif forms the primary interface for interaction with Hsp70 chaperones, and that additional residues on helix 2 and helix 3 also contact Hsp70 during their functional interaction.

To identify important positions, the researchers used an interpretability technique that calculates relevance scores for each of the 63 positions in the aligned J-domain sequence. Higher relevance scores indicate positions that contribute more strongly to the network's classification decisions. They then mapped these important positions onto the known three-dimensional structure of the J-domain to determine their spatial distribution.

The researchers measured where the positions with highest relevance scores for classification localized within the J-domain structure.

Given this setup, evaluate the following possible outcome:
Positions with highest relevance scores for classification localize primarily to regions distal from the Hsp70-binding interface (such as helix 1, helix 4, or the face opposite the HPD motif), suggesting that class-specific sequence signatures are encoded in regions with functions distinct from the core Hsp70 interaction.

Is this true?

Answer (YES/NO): NO